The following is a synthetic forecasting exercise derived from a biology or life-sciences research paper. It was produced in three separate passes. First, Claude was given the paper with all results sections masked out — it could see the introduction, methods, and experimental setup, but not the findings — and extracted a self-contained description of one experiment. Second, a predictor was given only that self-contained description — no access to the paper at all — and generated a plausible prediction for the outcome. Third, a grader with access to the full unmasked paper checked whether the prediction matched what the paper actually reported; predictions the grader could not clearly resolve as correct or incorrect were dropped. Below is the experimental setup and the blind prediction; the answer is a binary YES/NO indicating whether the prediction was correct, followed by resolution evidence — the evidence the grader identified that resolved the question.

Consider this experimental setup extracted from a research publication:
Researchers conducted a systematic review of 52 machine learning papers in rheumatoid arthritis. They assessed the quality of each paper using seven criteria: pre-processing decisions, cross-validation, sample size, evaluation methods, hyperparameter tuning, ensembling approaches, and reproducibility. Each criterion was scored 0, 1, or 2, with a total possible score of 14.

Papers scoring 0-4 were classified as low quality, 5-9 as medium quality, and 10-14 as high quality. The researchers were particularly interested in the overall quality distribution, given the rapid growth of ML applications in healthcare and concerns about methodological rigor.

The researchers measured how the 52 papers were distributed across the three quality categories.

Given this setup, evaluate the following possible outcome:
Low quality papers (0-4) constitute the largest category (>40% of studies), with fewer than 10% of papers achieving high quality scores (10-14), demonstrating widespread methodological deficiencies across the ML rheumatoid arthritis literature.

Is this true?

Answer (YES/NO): NO